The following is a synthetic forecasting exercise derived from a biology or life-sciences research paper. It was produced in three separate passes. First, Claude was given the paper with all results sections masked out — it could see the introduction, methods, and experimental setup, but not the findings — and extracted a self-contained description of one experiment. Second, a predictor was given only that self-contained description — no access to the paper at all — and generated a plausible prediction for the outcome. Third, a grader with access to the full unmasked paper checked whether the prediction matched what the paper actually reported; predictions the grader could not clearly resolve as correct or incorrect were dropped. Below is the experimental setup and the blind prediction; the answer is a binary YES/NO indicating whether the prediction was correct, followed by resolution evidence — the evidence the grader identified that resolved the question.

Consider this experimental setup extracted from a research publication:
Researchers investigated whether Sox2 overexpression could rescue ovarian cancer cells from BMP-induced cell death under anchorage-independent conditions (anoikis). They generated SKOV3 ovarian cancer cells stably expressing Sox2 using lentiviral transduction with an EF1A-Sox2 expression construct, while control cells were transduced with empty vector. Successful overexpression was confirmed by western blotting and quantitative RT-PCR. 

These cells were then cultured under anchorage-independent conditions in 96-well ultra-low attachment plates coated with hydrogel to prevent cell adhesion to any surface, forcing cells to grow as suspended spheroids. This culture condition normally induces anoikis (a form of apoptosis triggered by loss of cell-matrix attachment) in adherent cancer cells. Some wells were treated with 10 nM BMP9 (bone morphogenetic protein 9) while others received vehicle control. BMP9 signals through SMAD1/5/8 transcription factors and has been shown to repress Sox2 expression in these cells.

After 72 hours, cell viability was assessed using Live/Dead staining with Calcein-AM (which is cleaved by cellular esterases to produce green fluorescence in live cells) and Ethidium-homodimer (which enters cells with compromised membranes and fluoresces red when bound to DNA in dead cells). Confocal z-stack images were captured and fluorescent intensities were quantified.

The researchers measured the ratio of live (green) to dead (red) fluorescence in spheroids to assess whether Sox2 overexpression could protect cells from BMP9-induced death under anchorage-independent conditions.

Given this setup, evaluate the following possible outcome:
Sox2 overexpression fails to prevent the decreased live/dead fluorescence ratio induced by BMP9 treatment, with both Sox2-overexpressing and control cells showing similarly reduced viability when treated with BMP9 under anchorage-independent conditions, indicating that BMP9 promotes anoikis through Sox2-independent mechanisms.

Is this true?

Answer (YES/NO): NO